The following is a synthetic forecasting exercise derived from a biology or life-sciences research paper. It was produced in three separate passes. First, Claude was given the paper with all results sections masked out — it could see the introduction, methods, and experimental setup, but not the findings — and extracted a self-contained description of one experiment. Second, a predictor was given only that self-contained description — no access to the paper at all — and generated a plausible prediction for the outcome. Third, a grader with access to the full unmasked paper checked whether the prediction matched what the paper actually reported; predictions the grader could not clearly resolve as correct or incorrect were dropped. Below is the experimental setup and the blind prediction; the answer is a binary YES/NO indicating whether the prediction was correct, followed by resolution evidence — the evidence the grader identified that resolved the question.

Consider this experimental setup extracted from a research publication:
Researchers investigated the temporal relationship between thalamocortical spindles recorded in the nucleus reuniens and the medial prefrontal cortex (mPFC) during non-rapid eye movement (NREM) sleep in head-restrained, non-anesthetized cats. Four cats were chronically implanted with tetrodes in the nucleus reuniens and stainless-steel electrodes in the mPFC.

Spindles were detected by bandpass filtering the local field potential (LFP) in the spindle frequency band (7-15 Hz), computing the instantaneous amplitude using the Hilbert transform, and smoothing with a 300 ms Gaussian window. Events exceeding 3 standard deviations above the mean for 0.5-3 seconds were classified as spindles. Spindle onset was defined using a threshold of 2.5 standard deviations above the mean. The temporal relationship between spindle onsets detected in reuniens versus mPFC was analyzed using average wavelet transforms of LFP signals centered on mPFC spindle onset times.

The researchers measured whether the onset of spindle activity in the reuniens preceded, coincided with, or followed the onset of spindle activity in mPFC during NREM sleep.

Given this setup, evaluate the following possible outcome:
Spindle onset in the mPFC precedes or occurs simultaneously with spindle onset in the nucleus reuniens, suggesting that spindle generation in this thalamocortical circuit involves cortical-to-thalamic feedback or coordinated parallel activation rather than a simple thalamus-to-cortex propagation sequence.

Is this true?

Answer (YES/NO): NO